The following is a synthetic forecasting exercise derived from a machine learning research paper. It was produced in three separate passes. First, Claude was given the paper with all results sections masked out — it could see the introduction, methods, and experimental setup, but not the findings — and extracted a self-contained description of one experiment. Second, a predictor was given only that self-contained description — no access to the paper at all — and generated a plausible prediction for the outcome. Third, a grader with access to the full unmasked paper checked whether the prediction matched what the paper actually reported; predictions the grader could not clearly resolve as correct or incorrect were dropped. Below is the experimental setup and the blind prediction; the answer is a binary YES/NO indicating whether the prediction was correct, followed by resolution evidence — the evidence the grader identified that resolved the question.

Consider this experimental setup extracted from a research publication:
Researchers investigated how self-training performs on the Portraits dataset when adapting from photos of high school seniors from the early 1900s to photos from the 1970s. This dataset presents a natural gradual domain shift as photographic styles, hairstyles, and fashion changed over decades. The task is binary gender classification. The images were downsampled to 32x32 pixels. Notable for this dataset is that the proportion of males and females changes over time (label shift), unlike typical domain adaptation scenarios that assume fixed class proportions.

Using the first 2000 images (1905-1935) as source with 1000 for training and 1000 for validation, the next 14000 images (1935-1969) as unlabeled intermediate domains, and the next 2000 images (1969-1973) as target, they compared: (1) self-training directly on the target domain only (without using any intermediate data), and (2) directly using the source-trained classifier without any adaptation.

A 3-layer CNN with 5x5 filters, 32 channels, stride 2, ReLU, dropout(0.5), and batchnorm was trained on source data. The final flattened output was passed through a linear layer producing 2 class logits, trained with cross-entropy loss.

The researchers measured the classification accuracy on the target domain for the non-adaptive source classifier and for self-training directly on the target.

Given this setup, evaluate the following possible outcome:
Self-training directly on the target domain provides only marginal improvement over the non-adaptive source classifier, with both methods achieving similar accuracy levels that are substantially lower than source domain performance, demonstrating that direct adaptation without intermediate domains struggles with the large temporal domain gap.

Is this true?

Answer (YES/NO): YES